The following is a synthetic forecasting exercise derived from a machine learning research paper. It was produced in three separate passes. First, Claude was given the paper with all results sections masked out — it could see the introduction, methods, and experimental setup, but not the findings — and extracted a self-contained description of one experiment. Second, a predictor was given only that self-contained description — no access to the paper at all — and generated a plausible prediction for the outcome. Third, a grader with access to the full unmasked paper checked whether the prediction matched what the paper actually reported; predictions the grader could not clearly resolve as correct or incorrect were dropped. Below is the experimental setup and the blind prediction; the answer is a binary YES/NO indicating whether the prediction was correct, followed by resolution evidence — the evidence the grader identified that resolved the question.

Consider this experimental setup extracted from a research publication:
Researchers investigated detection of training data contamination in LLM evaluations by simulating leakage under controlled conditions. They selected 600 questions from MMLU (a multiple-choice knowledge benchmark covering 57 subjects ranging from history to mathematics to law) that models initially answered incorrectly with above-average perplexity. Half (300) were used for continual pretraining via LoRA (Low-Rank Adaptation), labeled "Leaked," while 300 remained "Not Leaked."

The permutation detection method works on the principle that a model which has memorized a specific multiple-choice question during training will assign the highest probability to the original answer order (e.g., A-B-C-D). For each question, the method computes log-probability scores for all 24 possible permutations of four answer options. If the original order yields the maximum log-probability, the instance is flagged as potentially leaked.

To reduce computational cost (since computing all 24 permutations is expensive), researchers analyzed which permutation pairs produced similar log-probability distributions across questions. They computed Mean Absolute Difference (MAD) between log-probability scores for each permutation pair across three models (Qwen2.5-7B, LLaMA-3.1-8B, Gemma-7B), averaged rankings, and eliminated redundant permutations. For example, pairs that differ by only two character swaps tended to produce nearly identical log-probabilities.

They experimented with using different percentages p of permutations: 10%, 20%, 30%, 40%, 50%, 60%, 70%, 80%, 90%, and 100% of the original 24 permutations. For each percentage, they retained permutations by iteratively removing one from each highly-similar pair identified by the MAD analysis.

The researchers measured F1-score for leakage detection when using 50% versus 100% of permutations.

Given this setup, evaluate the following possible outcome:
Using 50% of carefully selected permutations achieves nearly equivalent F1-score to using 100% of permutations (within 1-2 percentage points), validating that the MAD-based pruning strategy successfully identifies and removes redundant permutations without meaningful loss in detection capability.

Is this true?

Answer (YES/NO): YES